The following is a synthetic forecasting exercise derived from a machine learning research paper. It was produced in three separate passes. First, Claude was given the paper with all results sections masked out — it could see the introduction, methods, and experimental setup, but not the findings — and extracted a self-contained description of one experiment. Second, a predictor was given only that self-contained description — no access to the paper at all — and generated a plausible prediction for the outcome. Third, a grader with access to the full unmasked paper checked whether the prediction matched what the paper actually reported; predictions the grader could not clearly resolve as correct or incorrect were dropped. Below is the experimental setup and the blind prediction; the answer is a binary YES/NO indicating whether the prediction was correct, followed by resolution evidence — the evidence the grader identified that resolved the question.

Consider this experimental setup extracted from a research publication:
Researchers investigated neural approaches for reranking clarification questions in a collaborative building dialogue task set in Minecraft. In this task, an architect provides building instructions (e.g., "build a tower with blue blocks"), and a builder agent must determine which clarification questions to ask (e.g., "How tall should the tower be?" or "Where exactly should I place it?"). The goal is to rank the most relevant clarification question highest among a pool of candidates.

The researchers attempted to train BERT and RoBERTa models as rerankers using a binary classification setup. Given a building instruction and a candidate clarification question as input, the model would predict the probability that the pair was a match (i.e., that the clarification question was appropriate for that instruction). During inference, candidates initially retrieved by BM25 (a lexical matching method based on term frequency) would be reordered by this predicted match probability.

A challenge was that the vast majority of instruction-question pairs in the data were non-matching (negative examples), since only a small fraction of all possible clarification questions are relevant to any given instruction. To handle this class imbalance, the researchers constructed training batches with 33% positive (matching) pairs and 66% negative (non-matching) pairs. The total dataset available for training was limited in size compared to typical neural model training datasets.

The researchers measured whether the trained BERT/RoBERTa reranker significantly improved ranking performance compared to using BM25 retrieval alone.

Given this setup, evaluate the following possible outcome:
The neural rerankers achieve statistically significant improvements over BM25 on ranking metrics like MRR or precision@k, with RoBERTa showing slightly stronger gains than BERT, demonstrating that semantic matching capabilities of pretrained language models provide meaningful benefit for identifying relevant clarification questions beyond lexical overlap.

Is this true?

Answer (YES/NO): NO